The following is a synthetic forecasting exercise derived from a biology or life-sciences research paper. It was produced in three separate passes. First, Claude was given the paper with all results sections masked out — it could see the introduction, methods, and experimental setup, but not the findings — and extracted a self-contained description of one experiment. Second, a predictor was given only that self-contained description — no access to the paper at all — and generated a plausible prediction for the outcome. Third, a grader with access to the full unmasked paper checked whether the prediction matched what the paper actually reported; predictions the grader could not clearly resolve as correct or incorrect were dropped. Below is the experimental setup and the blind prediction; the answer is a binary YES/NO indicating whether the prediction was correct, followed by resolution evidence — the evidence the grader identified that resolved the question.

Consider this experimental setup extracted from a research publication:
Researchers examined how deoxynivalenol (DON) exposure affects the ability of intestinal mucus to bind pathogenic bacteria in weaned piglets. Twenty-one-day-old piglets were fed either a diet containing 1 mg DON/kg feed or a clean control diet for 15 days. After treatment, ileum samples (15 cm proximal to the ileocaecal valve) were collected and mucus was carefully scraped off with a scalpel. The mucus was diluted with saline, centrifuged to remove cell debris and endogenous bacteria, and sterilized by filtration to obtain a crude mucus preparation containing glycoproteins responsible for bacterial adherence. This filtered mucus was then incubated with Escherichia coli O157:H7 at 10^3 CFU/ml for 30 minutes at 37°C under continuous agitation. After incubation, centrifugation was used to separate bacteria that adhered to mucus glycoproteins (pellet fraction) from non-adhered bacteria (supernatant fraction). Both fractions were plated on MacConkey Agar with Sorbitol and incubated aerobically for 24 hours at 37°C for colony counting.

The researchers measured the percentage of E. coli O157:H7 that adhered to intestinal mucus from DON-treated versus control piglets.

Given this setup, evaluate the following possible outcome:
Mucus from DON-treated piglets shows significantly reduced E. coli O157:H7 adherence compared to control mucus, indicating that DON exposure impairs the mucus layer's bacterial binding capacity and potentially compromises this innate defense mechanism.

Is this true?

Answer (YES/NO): NO